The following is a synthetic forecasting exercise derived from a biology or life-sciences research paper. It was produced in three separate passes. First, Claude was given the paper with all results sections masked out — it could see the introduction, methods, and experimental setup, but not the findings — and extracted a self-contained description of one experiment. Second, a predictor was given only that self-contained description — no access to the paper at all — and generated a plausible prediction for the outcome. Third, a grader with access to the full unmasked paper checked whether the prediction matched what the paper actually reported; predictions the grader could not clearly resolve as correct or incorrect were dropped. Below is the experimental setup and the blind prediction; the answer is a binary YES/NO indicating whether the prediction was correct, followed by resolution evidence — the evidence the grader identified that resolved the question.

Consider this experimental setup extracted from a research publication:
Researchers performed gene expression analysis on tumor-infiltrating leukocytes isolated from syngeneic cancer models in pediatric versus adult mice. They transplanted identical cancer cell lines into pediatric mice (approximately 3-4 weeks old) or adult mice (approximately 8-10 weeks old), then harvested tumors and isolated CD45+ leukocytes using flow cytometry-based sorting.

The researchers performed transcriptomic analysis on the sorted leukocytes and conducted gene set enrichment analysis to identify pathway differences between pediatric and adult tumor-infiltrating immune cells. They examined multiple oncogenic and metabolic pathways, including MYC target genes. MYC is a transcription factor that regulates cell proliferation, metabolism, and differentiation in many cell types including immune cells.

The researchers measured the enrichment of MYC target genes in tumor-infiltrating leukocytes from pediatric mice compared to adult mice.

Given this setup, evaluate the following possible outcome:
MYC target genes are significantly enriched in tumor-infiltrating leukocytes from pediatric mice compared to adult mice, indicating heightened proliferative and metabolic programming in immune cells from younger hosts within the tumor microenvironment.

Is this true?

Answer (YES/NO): YES